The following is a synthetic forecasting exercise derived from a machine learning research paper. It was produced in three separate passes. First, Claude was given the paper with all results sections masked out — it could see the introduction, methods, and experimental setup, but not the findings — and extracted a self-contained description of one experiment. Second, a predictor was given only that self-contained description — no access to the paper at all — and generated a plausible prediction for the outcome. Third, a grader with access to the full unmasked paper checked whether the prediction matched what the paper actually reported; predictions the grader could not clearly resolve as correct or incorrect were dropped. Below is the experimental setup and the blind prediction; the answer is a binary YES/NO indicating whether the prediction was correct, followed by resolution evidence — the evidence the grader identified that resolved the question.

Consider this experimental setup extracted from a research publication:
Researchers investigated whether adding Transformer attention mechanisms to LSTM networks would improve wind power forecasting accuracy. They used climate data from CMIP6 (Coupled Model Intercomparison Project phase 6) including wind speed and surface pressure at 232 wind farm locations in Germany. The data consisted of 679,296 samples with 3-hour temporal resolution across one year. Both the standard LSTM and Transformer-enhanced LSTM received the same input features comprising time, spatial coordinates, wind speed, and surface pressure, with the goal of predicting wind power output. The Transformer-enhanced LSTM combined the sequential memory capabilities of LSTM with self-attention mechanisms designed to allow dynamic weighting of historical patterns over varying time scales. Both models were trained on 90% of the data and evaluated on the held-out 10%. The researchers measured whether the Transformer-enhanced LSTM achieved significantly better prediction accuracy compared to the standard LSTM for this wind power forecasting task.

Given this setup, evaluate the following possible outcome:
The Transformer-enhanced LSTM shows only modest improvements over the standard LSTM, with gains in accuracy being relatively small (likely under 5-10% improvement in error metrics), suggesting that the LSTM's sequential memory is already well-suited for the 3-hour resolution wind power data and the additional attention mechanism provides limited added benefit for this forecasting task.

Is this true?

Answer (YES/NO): NO